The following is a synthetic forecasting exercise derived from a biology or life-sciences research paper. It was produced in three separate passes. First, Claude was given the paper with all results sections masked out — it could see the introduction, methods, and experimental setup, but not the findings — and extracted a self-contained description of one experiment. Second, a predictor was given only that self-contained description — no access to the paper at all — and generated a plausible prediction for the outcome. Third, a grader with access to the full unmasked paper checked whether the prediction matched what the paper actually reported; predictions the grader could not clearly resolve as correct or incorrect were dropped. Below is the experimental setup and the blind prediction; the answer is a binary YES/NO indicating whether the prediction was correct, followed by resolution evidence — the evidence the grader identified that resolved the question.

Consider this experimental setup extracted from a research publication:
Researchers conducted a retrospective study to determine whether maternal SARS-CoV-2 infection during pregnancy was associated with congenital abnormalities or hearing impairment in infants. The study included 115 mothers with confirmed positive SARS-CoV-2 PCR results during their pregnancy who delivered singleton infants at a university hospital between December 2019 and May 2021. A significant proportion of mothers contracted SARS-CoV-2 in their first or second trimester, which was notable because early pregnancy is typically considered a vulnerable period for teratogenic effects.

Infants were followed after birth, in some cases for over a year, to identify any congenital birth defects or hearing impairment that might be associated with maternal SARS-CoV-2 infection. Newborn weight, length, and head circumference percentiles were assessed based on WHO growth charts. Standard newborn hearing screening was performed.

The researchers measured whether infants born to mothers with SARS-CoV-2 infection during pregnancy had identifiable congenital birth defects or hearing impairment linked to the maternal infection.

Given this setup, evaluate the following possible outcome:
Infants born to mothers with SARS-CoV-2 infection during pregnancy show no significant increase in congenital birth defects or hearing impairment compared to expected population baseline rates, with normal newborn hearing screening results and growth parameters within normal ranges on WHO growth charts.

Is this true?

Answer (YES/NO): YES